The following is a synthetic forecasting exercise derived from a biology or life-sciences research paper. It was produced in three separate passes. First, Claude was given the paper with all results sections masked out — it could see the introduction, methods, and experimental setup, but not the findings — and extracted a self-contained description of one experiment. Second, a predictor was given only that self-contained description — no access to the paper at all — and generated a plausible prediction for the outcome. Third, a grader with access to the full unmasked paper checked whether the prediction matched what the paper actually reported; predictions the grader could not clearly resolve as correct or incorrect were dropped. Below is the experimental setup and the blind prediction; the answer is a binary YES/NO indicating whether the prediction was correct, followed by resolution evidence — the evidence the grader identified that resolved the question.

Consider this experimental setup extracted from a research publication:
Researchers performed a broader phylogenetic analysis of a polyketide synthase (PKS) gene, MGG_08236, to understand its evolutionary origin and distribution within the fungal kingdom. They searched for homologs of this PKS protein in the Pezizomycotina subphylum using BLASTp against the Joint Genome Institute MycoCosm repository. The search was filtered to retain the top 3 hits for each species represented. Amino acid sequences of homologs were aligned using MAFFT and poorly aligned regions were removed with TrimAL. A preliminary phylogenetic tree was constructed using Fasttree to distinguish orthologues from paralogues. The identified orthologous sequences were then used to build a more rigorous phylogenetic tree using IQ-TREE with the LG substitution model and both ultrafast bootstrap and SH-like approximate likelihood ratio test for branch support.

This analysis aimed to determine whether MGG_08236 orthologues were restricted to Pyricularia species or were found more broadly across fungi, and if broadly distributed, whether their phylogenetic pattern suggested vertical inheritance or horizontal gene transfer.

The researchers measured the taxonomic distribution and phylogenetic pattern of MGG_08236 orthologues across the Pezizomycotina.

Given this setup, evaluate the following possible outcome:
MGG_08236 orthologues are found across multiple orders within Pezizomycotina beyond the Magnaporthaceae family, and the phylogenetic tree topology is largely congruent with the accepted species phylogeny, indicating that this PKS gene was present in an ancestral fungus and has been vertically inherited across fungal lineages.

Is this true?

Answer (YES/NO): NO